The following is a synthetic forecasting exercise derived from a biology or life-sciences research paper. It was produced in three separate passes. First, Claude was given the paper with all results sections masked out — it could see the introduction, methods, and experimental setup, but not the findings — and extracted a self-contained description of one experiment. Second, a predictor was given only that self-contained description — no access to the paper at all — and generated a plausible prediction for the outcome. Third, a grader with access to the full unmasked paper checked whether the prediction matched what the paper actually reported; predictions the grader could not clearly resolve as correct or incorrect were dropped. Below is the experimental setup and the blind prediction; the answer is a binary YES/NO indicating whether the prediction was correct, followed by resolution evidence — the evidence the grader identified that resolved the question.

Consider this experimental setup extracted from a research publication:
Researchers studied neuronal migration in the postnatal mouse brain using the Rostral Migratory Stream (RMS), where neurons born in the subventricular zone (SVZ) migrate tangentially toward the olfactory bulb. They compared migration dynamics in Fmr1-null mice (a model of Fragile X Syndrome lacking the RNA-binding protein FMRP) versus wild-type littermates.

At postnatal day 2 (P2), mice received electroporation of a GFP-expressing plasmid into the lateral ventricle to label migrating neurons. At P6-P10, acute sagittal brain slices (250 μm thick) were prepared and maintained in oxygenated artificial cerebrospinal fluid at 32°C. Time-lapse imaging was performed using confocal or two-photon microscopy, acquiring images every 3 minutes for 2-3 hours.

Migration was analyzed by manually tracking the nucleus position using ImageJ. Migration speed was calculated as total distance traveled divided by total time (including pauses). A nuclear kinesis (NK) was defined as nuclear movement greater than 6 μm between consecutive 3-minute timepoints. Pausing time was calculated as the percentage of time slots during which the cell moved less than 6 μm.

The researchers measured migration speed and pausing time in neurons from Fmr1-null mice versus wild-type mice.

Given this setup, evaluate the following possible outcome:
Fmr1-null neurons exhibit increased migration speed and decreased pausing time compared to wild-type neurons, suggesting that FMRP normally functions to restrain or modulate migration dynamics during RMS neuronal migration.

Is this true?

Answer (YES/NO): NO